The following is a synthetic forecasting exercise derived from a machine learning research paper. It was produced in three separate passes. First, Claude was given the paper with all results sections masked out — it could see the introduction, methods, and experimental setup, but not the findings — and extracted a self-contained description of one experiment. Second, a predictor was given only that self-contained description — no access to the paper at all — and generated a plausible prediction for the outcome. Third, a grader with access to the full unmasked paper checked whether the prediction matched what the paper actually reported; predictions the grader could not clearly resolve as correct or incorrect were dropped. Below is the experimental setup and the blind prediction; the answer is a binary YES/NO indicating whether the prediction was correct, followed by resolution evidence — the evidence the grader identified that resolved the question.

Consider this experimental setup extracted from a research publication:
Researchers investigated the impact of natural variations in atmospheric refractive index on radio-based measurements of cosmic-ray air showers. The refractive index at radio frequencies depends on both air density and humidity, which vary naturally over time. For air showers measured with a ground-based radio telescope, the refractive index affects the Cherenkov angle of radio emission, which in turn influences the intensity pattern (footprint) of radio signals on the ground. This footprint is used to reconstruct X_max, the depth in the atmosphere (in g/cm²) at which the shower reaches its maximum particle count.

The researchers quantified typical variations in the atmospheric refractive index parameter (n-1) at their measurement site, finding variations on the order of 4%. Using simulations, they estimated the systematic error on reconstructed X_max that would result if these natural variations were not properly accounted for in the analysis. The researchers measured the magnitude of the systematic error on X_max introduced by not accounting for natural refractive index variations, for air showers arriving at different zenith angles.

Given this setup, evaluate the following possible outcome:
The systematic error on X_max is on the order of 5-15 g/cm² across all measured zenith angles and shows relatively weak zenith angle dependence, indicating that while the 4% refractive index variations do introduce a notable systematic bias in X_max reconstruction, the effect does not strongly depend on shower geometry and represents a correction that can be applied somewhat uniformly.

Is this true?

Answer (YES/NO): NO